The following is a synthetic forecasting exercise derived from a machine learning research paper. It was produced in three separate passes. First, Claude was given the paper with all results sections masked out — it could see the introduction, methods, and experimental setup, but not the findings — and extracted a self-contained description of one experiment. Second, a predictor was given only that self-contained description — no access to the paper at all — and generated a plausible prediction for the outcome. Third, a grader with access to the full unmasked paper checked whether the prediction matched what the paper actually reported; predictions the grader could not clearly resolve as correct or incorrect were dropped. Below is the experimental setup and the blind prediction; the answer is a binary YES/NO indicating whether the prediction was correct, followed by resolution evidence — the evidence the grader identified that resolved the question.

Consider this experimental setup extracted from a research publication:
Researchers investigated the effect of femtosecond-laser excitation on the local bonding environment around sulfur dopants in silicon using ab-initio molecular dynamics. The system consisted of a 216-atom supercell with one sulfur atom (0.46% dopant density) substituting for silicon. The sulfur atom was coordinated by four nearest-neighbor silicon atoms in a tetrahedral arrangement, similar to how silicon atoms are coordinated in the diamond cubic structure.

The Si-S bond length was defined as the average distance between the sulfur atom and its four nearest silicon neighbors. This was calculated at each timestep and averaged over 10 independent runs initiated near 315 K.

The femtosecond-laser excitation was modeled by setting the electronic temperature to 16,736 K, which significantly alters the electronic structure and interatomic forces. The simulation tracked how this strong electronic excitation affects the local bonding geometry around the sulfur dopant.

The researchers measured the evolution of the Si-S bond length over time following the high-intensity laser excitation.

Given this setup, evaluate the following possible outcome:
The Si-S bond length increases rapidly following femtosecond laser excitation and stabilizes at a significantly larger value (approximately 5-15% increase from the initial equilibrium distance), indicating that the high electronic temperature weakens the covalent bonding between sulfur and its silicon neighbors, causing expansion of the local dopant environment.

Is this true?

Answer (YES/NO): NO